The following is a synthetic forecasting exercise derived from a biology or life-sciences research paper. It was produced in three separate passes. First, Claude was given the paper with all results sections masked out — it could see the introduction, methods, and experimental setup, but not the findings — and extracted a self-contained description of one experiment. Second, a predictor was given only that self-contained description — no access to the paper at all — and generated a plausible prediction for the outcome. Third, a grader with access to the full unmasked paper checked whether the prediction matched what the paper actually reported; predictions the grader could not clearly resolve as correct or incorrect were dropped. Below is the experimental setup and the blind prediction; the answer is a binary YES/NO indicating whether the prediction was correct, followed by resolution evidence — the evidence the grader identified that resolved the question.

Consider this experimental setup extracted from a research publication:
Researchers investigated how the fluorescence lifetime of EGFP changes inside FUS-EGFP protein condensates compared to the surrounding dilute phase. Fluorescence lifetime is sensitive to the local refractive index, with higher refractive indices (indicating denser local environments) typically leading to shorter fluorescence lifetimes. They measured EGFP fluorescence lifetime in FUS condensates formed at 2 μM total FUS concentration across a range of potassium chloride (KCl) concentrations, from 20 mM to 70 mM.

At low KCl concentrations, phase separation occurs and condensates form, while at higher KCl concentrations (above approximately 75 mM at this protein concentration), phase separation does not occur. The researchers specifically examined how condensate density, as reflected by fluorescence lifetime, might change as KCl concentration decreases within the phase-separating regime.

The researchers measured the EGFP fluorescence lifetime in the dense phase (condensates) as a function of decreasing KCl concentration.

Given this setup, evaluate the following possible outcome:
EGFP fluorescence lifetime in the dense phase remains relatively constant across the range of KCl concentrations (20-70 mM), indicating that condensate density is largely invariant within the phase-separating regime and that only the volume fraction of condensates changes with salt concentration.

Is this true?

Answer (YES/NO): NO